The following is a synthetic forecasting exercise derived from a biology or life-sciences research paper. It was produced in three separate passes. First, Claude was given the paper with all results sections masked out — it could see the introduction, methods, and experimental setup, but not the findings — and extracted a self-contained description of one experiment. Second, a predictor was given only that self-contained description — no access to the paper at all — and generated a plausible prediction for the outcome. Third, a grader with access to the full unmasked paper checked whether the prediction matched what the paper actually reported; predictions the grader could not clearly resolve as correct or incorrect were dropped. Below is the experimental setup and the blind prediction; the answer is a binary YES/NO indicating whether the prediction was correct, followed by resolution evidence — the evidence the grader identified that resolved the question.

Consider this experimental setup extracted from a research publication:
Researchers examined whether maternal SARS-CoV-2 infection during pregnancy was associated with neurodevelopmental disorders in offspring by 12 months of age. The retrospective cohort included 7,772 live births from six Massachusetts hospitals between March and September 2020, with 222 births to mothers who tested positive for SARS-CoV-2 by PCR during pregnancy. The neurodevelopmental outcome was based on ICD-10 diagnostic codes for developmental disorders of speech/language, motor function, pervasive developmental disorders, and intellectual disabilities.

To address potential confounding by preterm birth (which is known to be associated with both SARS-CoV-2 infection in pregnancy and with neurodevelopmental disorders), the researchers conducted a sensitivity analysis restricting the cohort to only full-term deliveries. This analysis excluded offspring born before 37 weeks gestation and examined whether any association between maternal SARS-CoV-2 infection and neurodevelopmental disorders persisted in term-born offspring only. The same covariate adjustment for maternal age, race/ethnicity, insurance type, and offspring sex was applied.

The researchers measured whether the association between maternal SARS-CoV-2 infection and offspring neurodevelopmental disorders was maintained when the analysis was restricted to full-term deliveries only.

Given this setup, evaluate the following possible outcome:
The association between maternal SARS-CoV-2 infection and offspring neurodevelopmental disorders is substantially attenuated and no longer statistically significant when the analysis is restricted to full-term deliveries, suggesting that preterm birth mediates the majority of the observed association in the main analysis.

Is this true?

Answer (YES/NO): NO